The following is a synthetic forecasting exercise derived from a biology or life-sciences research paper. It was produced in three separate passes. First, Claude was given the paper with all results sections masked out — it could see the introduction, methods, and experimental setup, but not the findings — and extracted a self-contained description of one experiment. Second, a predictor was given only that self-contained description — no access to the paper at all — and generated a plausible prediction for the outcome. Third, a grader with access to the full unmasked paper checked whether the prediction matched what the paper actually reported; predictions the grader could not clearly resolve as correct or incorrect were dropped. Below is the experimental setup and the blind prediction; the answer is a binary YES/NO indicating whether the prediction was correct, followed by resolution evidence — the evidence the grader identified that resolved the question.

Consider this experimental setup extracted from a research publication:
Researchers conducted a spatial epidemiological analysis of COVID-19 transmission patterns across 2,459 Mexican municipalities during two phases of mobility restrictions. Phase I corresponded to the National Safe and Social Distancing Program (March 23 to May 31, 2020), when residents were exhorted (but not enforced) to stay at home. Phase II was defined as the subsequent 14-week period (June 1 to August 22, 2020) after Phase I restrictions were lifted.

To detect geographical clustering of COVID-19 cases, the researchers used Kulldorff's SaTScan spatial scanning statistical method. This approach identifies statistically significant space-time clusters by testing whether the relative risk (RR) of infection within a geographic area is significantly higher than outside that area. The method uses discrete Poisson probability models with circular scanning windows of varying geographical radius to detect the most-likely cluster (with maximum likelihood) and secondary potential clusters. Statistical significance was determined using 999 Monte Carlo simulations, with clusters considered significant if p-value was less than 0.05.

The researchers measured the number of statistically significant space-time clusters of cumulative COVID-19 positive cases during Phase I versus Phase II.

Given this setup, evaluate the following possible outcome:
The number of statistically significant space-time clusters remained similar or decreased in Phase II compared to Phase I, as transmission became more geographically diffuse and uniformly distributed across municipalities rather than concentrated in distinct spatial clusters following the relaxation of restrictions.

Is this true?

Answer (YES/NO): NO